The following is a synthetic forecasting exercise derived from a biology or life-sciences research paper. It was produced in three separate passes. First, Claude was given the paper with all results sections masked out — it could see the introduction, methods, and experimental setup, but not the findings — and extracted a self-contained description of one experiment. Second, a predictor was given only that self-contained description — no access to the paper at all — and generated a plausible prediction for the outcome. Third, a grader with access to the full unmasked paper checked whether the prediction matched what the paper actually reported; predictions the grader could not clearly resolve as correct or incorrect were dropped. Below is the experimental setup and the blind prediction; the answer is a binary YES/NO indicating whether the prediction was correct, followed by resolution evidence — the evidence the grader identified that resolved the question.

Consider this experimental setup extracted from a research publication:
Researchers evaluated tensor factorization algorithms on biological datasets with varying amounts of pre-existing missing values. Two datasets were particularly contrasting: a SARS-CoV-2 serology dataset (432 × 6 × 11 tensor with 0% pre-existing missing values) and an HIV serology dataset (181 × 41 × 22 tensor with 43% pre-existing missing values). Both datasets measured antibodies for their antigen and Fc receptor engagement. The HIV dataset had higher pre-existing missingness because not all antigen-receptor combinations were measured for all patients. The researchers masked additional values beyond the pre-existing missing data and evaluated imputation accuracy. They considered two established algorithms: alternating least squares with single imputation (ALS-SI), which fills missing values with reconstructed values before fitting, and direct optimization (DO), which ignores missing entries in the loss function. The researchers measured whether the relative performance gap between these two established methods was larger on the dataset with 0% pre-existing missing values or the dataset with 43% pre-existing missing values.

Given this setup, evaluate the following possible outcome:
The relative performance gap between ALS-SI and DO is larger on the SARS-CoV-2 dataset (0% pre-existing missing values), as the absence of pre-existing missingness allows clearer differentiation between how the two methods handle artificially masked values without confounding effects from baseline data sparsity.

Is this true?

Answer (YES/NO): NO